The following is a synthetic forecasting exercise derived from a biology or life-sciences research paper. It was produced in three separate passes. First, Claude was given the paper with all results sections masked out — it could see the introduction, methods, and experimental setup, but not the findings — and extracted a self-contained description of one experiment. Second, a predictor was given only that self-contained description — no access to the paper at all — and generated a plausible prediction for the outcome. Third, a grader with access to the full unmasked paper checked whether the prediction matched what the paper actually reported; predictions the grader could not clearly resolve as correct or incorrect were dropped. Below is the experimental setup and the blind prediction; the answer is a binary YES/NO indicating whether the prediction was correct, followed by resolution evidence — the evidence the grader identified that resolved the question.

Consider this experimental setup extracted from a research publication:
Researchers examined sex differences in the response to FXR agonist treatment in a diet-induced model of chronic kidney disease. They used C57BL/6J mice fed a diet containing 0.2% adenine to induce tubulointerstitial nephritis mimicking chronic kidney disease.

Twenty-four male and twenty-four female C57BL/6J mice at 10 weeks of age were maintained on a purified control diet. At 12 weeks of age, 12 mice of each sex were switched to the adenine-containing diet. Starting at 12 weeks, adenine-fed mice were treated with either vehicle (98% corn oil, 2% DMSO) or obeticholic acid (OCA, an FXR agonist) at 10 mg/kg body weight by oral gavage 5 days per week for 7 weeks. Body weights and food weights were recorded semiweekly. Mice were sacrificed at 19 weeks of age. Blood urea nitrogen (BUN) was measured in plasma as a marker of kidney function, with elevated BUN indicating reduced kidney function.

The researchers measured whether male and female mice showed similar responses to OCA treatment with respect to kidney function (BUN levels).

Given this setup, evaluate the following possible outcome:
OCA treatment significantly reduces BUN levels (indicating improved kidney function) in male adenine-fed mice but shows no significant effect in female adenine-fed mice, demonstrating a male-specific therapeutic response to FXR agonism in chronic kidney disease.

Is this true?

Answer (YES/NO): NO